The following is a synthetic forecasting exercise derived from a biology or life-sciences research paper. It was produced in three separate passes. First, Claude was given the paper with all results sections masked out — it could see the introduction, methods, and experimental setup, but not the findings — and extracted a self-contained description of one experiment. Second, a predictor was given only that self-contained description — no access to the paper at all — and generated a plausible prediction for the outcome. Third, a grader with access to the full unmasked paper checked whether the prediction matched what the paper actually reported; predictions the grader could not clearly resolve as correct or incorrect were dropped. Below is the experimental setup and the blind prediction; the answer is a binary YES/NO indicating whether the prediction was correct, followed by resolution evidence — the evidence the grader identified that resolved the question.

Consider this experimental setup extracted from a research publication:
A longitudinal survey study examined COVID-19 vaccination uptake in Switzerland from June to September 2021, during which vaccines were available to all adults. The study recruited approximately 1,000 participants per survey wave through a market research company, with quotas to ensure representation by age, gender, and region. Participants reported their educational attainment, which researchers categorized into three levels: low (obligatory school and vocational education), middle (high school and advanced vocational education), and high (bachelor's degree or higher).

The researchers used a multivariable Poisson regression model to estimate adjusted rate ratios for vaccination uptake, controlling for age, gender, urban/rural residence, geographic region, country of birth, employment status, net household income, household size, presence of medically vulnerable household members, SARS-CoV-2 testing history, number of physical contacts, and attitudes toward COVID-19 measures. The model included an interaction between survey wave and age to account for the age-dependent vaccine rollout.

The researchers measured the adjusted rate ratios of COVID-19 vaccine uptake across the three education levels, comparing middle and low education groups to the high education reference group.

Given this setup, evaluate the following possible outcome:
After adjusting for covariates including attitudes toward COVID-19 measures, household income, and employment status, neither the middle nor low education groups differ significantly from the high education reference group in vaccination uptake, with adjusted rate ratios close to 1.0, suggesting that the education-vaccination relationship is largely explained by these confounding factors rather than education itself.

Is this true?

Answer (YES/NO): NO